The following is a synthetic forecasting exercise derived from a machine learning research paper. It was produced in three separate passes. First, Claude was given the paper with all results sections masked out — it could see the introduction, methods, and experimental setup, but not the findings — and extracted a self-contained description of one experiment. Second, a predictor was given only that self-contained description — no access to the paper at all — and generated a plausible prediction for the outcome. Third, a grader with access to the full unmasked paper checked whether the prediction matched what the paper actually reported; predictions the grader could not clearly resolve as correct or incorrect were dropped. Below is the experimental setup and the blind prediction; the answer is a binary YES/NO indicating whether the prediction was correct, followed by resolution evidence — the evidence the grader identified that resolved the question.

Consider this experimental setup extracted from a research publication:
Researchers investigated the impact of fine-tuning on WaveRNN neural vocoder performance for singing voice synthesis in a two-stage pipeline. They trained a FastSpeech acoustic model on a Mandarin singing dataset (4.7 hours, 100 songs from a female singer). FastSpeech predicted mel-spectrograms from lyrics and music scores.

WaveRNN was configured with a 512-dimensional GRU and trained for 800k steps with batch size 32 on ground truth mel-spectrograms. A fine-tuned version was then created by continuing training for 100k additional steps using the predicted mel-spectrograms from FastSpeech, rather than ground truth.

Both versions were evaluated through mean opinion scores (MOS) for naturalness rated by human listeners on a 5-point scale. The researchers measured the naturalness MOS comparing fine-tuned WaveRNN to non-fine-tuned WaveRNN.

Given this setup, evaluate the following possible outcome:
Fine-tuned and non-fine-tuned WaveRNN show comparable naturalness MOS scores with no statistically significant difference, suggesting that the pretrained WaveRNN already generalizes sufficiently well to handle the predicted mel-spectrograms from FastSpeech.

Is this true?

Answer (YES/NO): YES